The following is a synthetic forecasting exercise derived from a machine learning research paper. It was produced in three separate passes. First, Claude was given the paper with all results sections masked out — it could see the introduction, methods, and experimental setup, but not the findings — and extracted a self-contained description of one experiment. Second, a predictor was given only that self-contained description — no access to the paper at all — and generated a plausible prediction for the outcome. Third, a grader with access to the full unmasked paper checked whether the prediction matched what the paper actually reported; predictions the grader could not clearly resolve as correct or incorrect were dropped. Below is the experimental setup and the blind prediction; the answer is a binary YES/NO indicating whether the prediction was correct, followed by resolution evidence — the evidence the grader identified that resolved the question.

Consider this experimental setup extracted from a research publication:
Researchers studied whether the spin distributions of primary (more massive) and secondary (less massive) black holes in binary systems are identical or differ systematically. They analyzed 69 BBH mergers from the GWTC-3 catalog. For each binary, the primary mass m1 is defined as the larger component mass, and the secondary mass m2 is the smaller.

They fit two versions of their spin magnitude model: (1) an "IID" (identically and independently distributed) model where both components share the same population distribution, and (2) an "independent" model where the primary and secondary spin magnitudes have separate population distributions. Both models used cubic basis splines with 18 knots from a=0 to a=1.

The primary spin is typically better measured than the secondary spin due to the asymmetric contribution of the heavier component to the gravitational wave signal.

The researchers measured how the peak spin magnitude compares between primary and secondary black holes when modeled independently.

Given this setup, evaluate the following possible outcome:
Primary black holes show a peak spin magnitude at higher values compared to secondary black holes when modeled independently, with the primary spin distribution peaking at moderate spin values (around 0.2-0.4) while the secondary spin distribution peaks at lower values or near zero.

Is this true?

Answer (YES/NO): YES